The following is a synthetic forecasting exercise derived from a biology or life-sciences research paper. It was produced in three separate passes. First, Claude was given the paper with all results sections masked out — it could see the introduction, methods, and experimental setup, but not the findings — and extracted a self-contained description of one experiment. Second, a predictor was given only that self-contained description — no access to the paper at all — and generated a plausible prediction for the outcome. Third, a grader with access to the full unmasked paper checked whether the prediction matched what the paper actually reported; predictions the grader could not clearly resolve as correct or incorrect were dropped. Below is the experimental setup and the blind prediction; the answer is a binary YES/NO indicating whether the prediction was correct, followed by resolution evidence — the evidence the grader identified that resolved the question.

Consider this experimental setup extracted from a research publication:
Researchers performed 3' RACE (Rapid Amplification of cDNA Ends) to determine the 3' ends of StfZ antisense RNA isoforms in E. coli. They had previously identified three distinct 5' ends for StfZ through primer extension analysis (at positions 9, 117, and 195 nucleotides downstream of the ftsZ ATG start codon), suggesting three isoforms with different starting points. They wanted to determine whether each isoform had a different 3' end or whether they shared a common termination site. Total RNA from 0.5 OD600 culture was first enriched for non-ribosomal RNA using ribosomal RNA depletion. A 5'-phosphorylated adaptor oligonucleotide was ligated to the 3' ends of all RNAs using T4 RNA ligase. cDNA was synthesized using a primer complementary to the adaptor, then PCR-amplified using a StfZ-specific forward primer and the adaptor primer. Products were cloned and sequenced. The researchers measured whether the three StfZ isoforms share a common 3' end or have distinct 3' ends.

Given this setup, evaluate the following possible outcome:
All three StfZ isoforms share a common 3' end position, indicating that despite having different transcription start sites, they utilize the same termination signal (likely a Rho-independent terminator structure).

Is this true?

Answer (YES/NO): YES